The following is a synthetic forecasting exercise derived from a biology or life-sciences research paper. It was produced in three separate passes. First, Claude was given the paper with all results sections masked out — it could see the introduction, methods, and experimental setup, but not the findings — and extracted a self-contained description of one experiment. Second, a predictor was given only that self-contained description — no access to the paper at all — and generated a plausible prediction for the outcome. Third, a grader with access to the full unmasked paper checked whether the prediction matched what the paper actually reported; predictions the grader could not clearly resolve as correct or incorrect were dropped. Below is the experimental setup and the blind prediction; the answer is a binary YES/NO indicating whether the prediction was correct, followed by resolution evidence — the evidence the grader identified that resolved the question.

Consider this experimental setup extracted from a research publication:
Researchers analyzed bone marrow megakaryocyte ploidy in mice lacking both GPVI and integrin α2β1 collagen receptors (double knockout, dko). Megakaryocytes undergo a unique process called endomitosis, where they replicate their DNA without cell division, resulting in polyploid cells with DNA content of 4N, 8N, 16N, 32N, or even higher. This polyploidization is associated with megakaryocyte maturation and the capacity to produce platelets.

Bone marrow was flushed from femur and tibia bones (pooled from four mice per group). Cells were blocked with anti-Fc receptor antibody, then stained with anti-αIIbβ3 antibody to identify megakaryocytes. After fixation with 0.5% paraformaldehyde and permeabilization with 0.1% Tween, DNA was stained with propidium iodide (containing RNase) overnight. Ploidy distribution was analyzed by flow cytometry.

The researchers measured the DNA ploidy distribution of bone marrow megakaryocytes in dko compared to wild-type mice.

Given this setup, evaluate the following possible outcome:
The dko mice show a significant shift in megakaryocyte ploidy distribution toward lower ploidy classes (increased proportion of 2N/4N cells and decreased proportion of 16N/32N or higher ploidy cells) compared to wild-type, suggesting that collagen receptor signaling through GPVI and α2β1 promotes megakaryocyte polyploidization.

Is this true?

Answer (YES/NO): NO